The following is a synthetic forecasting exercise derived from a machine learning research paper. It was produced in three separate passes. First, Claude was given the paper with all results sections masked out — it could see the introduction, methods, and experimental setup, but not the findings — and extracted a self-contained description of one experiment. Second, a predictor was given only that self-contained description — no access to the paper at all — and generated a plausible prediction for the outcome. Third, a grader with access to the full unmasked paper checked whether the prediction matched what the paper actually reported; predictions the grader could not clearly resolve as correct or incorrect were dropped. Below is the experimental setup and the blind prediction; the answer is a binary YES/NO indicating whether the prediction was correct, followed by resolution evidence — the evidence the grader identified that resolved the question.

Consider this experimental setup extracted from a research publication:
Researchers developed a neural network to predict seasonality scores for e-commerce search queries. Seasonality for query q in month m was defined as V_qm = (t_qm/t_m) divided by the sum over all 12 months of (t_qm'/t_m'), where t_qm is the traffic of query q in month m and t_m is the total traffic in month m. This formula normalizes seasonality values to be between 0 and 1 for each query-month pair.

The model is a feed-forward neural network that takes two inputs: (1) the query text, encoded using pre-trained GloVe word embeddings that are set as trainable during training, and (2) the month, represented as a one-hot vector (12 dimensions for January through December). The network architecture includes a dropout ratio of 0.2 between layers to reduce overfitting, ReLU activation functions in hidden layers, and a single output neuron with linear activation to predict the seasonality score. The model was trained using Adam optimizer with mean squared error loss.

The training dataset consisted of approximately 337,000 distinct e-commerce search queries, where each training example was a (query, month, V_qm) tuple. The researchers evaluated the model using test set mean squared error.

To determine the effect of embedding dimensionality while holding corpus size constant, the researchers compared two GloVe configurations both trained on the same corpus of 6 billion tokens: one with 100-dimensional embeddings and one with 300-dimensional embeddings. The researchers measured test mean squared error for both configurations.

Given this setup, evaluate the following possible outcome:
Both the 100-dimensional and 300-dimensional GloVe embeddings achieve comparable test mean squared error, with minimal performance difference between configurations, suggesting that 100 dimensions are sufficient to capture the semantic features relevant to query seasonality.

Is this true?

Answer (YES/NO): NO